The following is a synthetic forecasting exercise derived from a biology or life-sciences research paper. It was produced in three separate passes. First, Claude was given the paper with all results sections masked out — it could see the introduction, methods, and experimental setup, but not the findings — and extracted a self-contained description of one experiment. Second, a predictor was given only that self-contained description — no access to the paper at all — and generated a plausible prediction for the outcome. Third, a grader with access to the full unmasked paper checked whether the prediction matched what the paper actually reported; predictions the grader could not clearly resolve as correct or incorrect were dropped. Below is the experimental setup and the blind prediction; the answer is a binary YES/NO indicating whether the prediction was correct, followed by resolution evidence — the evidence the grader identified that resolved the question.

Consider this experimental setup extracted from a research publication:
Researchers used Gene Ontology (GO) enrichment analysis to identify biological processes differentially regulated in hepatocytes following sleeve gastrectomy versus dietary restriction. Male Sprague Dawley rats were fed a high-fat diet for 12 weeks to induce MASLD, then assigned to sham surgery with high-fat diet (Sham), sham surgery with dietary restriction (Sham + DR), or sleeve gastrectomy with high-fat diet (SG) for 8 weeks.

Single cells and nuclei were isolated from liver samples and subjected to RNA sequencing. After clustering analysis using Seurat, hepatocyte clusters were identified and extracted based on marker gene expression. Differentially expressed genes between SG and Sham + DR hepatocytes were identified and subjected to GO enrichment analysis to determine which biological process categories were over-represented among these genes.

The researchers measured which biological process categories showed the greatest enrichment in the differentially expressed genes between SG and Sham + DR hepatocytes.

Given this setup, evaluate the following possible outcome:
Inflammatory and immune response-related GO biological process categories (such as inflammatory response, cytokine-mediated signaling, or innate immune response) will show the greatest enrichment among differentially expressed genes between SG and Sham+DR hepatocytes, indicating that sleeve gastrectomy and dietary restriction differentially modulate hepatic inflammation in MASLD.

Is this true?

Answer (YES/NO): NO